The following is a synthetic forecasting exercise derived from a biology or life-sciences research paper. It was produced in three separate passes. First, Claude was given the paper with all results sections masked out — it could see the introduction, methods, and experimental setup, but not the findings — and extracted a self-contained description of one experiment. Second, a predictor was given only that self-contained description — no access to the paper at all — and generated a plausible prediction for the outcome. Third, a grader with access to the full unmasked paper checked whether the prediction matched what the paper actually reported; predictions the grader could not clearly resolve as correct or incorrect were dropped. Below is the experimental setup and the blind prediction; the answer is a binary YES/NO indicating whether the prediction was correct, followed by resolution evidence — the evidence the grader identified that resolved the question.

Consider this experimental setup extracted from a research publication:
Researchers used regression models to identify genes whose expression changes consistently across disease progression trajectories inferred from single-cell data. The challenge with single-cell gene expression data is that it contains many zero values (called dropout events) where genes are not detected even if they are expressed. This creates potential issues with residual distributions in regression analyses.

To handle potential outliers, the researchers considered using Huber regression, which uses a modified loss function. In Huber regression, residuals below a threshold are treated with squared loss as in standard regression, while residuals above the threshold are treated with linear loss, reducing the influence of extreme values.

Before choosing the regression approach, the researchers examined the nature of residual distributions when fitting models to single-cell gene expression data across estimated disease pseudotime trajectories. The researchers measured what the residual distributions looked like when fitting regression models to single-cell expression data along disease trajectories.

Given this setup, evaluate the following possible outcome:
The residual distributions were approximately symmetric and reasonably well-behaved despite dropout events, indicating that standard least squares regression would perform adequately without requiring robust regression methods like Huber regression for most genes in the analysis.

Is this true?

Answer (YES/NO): NO